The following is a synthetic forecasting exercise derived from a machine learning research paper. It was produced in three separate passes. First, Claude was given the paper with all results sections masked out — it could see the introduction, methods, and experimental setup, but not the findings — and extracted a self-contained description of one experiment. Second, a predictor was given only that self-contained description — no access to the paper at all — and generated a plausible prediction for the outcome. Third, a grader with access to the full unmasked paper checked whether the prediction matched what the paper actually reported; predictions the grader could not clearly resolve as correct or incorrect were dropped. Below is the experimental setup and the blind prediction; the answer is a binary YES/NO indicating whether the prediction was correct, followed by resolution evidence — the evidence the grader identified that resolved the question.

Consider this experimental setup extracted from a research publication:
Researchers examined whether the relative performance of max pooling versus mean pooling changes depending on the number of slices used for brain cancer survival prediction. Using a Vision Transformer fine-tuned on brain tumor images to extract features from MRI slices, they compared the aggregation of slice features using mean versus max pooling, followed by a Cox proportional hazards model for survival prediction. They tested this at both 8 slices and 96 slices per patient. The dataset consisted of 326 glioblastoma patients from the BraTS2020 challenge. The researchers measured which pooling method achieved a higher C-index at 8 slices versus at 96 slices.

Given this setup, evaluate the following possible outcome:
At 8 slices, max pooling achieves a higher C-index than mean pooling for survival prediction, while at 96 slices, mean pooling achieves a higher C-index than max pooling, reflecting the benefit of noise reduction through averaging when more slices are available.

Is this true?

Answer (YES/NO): NO